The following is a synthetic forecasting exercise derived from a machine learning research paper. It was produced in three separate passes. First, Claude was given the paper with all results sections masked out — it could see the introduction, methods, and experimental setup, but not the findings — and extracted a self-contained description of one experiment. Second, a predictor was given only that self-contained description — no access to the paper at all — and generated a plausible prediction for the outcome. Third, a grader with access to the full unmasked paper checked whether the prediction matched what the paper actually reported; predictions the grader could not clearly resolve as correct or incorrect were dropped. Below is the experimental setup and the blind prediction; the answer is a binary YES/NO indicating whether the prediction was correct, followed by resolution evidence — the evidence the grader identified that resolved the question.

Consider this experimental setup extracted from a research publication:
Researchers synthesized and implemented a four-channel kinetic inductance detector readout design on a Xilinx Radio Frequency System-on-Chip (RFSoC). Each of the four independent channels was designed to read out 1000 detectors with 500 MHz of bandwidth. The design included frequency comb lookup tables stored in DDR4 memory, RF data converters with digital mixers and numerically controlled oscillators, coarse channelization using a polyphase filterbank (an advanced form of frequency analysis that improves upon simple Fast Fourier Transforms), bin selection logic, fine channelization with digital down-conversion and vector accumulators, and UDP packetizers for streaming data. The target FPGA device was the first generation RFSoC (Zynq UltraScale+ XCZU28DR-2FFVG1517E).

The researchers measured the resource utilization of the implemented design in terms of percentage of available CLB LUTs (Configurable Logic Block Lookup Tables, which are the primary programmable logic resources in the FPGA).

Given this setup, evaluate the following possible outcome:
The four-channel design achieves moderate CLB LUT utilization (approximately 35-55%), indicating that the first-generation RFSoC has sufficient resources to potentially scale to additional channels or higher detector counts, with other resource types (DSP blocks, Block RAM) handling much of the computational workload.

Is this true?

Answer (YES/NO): NO